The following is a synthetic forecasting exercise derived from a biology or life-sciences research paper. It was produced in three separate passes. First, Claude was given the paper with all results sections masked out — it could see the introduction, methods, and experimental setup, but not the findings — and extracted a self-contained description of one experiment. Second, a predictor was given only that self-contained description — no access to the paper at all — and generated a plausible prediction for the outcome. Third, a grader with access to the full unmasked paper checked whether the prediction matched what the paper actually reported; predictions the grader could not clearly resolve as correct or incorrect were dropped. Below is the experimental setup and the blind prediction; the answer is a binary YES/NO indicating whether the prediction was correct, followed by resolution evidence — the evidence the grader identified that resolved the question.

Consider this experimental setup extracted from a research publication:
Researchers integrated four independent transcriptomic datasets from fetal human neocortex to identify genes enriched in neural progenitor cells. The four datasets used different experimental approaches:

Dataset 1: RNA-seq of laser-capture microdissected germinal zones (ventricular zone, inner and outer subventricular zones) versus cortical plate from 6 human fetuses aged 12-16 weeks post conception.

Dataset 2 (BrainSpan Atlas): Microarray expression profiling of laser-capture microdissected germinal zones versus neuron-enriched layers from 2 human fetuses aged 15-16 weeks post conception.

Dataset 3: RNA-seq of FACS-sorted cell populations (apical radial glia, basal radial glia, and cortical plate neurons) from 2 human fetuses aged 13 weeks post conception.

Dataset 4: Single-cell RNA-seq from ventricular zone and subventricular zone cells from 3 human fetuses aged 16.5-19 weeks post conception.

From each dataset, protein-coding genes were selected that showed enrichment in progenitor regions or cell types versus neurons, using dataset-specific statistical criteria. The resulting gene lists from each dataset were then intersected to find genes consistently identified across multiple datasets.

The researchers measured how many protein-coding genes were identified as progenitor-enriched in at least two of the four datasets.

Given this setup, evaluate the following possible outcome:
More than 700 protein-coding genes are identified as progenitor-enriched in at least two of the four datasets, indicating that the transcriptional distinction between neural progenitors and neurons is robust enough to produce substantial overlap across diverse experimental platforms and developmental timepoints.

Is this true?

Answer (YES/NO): YES